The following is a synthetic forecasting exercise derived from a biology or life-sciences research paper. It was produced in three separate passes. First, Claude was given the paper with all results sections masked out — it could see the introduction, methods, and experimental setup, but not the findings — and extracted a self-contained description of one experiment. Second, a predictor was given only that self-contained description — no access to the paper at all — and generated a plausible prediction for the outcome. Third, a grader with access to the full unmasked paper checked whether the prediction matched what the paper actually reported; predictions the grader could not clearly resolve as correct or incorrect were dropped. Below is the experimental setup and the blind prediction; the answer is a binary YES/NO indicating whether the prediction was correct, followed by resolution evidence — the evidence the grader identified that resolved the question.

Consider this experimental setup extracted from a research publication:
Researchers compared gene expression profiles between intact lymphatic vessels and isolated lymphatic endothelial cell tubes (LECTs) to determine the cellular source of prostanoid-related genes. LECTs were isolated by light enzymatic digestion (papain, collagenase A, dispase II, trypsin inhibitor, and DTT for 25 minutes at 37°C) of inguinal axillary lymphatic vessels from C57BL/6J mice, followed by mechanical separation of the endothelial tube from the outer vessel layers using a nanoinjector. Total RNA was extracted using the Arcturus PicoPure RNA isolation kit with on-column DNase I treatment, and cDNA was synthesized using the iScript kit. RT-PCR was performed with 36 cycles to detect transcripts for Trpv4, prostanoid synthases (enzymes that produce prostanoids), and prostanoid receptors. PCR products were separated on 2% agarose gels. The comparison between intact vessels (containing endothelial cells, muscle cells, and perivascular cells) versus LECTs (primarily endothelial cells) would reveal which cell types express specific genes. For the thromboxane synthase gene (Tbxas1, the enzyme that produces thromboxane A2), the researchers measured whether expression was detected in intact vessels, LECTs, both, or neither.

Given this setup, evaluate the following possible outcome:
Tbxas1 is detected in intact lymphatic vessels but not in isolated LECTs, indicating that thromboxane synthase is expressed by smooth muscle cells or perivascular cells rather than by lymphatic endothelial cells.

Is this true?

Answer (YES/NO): YES